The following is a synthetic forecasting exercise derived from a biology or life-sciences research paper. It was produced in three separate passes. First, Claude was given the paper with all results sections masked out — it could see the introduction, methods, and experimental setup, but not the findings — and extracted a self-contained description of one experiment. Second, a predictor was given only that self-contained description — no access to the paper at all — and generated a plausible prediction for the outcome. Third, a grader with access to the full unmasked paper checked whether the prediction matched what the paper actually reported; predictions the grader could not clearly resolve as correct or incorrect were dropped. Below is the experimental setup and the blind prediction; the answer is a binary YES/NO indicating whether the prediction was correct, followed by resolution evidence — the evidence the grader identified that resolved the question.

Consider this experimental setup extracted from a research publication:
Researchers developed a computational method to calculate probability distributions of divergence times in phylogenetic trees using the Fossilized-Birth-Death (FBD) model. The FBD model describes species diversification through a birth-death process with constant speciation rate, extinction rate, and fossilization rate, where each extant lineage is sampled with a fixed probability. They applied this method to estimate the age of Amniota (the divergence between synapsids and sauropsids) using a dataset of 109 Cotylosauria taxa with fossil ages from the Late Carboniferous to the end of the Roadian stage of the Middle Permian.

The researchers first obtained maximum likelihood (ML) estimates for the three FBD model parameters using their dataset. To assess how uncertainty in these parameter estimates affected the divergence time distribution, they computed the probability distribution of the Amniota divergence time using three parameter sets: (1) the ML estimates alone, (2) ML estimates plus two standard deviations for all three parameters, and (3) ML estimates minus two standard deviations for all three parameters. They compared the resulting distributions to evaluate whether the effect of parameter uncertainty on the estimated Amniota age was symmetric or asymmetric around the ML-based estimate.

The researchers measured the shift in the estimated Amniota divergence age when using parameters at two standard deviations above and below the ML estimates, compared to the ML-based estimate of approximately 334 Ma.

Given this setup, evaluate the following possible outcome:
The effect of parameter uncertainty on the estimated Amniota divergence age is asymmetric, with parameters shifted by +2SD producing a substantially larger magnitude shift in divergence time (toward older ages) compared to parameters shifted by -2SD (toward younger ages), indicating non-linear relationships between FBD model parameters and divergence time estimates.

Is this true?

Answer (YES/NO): NO